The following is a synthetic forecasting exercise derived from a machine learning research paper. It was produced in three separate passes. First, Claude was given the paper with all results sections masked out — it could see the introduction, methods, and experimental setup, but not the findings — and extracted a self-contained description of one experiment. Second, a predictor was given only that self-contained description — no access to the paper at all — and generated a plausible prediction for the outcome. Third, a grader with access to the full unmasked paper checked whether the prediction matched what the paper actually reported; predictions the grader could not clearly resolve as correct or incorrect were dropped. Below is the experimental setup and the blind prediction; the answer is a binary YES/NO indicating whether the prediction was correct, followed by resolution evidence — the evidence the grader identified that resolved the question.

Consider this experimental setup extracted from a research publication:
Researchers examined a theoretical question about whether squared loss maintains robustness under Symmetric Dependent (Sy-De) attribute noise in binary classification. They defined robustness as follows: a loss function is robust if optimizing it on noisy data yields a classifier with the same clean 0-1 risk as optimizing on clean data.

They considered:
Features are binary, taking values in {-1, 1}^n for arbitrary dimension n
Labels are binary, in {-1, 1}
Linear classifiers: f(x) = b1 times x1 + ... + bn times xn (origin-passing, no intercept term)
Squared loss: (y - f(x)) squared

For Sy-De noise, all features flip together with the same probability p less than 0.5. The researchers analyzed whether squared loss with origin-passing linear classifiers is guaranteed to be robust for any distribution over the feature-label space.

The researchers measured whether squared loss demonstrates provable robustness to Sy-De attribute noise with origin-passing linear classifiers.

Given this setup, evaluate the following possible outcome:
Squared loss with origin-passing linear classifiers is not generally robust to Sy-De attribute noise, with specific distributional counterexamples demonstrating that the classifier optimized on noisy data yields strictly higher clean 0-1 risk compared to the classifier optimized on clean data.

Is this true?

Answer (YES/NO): NO